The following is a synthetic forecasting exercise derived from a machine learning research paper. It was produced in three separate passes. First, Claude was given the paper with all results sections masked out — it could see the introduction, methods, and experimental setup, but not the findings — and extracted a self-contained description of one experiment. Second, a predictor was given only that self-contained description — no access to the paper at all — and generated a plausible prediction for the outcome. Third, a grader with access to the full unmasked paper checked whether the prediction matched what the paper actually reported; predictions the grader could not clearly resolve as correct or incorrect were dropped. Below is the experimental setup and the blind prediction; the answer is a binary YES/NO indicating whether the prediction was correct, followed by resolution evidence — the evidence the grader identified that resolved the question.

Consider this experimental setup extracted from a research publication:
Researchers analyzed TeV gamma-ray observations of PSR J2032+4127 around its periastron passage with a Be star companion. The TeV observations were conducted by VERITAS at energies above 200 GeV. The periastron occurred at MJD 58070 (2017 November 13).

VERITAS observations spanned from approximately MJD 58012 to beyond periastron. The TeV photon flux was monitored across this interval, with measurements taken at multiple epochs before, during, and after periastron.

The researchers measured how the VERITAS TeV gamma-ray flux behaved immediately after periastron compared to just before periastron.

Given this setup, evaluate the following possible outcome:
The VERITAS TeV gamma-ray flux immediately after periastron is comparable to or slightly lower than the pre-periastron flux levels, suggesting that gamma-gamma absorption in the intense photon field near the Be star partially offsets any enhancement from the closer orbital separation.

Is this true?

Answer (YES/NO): NO